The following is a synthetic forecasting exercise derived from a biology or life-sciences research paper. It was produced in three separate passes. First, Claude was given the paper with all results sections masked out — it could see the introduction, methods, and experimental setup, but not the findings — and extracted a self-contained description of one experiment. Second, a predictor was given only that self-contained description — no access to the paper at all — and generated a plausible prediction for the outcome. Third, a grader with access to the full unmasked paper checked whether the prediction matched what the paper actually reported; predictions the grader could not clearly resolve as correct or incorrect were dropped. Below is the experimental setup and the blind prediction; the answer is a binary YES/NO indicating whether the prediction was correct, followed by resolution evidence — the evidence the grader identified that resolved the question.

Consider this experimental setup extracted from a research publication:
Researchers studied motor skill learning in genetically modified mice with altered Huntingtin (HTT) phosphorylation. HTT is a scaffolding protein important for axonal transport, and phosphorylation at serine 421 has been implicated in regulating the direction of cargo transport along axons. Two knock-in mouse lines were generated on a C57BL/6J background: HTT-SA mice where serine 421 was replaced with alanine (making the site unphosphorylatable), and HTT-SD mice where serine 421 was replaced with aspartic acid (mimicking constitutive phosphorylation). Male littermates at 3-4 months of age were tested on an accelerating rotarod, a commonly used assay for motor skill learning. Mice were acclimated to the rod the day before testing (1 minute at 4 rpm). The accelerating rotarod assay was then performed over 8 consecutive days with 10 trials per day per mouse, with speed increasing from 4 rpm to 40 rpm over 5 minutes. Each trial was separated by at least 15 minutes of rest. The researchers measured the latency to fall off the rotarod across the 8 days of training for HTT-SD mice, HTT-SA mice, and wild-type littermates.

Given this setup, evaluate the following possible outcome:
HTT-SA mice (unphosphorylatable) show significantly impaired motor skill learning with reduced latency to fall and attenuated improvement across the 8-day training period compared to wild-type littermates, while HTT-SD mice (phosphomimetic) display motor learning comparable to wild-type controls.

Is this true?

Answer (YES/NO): NO